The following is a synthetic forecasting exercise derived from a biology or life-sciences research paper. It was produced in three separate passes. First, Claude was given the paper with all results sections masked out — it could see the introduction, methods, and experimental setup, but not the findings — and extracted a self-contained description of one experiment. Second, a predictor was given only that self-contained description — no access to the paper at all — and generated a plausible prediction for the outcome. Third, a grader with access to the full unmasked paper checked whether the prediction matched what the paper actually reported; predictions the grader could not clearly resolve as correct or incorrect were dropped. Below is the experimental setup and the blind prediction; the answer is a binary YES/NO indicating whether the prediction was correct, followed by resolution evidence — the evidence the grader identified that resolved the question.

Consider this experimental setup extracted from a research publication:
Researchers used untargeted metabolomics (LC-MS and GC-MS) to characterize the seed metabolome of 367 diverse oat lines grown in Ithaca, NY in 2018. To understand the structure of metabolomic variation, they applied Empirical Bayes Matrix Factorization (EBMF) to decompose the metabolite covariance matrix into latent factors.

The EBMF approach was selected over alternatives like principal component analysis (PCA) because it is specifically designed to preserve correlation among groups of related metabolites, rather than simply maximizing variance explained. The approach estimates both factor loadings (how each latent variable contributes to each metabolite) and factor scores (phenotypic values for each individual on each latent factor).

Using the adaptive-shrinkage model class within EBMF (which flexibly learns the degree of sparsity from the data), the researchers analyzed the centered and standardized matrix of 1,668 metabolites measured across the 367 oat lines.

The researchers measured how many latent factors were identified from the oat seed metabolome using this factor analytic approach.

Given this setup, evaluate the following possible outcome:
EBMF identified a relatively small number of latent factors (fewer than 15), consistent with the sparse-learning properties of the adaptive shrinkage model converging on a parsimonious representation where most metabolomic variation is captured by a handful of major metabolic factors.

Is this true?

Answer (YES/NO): NO